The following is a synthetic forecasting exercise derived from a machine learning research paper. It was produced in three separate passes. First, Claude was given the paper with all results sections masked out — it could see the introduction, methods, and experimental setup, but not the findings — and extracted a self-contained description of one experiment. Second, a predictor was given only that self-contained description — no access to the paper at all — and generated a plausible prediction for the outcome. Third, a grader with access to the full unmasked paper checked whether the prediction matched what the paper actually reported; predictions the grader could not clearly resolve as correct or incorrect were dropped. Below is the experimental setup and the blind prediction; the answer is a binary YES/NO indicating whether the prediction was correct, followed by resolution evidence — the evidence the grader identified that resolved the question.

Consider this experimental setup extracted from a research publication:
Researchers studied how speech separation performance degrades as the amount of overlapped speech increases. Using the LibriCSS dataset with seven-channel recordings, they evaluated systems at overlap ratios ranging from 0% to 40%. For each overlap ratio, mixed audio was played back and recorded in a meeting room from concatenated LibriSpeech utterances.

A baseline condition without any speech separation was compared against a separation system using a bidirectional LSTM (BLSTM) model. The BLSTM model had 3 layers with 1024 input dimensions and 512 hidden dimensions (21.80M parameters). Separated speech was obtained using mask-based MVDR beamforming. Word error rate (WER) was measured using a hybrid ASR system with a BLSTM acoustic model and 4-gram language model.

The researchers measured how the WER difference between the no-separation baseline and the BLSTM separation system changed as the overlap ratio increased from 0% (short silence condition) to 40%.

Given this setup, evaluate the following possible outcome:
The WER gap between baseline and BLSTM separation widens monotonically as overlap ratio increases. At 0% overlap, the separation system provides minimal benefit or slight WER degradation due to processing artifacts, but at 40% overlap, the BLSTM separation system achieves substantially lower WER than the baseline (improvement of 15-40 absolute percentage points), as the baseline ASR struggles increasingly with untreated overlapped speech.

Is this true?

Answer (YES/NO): NO